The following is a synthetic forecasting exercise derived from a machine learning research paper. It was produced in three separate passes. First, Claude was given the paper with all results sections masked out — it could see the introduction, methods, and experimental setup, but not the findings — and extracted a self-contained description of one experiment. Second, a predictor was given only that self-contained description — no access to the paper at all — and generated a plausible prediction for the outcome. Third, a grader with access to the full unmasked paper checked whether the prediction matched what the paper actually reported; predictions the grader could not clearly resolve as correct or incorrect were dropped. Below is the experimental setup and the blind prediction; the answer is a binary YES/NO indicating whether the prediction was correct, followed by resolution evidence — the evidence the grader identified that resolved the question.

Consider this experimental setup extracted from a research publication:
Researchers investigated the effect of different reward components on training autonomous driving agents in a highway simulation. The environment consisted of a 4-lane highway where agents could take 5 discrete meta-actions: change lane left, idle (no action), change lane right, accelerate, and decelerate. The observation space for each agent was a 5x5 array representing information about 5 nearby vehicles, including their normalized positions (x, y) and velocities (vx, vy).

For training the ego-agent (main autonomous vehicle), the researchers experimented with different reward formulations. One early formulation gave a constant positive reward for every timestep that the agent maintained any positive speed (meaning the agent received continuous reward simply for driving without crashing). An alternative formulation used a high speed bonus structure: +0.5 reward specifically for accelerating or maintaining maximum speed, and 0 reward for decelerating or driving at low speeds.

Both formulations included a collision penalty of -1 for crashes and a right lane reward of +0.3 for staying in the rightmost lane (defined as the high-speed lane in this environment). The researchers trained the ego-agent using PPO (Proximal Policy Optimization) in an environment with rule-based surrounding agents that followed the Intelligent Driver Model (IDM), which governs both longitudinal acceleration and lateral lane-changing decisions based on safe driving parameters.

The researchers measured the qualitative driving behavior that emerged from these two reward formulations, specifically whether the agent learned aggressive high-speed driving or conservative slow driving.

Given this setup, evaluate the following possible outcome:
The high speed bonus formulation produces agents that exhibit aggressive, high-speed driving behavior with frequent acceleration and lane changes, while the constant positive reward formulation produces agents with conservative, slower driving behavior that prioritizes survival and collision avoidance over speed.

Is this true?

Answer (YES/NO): YES